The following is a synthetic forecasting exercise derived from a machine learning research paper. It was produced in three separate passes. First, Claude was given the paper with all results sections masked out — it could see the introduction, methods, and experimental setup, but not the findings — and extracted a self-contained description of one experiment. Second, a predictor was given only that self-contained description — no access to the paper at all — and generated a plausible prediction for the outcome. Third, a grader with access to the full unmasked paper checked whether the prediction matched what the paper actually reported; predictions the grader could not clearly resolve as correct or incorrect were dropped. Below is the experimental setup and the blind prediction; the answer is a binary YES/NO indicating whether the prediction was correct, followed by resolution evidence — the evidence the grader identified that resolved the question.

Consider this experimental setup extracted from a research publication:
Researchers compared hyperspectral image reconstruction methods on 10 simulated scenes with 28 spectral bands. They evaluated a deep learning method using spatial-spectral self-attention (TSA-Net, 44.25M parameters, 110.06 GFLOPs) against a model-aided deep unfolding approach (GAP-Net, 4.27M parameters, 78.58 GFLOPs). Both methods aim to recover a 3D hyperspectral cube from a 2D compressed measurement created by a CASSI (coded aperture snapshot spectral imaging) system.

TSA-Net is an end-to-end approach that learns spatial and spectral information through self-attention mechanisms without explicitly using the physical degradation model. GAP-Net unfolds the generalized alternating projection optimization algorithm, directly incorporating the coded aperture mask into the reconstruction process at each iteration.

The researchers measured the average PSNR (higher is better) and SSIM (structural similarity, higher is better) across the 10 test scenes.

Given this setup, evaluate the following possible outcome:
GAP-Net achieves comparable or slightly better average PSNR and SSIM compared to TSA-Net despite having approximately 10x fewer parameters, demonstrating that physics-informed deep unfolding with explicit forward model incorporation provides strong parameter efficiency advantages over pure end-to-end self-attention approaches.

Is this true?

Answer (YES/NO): YES